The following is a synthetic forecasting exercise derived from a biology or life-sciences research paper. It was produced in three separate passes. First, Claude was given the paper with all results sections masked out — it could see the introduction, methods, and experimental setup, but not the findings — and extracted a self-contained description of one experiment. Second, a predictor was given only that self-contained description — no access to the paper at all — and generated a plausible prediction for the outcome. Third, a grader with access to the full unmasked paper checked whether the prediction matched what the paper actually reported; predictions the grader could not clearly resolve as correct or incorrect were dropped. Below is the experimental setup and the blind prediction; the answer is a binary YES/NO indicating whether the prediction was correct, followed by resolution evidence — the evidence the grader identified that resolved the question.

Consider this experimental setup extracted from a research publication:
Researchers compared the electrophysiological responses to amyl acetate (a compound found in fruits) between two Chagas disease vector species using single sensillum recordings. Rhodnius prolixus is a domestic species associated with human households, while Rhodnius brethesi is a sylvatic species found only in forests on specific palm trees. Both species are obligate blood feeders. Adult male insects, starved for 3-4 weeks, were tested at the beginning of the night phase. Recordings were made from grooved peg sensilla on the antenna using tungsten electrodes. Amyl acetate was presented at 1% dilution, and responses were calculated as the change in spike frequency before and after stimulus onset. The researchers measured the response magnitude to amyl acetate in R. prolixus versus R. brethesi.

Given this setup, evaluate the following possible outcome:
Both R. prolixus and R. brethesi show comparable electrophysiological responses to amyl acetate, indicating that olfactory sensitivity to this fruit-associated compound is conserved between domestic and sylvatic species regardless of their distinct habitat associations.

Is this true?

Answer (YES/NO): NO